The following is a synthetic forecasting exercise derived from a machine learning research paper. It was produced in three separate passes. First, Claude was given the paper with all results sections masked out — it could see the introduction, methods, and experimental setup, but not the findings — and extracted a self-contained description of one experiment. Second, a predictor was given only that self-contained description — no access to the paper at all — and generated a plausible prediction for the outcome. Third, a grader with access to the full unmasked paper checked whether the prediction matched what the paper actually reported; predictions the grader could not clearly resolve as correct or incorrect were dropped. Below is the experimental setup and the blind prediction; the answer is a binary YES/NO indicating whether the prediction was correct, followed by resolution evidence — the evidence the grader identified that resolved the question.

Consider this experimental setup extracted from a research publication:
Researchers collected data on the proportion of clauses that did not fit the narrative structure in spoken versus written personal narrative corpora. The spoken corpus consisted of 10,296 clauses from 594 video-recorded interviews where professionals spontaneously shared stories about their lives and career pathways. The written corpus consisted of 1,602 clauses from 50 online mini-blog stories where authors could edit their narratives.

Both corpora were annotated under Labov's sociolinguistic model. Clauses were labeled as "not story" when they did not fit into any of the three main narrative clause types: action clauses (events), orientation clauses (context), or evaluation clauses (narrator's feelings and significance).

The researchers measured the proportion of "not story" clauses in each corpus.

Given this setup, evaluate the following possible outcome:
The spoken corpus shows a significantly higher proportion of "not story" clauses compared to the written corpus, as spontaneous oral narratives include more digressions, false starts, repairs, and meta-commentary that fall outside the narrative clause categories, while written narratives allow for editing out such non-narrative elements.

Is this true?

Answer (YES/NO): YES